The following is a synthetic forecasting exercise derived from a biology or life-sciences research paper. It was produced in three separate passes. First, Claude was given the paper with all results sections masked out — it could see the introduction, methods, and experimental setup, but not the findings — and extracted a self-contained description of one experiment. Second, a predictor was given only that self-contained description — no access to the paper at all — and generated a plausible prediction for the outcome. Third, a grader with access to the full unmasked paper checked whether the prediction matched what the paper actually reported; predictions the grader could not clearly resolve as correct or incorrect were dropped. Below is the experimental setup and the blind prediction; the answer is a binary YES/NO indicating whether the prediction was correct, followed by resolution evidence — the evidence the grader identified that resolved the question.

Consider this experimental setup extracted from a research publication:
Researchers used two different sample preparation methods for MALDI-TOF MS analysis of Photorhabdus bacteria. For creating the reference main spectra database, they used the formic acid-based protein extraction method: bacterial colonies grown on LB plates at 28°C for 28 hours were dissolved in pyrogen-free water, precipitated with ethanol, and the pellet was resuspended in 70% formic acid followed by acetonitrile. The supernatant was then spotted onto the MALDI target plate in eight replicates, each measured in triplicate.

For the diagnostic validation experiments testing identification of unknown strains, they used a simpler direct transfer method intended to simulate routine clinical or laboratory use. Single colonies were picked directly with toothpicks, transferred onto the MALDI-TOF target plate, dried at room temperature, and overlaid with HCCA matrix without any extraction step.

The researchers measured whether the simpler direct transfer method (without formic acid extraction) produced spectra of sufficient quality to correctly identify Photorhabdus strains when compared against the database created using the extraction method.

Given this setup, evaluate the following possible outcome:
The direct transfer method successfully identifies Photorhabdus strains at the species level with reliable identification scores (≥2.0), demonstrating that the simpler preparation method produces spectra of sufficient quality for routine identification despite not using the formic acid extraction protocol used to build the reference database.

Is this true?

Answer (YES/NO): NO